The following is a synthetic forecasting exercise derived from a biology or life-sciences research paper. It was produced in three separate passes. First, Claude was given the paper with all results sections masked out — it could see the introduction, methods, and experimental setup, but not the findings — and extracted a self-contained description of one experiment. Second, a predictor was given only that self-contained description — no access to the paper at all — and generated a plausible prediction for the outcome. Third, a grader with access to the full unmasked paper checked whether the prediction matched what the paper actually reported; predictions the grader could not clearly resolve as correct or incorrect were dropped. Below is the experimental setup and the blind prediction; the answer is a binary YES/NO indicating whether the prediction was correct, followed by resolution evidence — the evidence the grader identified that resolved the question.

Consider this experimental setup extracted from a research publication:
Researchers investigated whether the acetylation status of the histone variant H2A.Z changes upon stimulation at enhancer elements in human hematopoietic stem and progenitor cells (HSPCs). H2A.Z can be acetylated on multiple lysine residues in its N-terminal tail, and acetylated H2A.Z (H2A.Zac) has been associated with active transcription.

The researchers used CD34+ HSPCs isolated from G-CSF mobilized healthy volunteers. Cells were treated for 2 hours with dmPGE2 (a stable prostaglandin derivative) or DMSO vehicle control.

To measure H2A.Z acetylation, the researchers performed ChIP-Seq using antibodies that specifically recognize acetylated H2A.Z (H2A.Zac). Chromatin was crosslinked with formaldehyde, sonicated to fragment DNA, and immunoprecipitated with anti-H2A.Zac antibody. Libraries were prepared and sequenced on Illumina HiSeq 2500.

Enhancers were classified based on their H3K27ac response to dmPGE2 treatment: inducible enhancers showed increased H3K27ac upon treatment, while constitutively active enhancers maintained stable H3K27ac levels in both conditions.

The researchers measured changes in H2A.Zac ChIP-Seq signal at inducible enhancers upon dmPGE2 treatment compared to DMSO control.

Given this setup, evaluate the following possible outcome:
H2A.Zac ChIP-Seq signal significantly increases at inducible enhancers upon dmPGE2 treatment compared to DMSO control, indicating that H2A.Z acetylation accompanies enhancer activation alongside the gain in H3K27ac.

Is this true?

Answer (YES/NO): YES